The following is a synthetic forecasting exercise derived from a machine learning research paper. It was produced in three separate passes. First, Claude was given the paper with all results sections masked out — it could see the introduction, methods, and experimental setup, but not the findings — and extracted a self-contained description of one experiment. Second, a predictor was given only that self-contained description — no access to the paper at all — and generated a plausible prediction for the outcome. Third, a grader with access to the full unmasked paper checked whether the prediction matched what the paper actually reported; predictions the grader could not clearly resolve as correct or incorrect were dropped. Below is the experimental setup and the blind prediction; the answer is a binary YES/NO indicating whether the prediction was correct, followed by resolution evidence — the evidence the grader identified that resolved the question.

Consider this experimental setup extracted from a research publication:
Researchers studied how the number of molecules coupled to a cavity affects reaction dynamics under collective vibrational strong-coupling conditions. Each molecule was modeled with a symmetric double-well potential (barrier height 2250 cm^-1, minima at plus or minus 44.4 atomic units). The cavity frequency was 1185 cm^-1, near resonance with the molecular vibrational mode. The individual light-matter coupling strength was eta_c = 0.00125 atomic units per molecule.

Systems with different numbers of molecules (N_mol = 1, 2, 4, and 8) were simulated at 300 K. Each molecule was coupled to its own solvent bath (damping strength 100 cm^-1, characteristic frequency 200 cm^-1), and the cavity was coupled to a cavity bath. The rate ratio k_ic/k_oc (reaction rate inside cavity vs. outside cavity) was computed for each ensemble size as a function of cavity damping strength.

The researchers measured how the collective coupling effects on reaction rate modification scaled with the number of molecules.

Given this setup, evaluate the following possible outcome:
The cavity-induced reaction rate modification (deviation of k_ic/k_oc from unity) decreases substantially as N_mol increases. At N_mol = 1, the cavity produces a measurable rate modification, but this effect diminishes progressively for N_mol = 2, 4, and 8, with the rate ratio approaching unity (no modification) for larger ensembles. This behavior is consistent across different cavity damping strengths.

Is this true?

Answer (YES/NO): NO